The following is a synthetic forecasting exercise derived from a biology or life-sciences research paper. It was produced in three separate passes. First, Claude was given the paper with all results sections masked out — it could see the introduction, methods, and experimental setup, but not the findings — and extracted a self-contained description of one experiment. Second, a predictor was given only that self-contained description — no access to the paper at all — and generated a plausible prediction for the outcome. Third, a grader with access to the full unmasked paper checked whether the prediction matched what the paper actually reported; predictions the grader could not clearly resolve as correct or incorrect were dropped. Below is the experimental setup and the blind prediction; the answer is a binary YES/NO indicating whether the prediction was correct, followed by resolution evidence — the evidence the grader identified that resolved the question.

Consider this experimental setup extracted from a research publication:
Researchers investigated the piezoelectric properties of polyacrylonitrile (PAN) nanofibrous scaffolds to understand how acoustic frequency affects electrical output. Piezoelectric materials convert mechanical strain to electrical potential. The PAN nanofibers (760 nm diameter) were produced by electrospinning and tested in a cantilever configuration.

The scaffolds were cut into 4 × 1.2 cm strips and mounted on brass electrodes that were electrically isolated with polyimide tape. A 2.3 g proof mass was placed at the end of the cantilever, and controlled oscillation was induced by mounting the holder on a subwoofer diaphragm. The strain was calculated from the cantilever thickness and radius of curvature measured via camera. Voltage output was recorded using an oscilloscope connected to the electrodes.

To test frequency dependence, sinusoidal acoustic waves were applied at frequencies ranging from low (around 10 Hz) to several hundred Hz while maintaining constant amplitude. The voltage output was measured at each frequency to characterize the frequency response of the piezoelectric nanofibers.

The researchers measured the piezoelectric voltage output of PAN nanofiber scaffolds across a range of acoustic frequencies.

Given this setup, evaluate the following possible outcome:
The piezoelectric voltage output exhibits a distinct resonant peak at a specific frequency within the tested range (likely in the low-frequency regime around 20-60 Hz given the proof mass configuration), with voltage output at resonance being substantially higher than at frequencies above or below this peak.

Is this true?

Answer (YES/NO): NO